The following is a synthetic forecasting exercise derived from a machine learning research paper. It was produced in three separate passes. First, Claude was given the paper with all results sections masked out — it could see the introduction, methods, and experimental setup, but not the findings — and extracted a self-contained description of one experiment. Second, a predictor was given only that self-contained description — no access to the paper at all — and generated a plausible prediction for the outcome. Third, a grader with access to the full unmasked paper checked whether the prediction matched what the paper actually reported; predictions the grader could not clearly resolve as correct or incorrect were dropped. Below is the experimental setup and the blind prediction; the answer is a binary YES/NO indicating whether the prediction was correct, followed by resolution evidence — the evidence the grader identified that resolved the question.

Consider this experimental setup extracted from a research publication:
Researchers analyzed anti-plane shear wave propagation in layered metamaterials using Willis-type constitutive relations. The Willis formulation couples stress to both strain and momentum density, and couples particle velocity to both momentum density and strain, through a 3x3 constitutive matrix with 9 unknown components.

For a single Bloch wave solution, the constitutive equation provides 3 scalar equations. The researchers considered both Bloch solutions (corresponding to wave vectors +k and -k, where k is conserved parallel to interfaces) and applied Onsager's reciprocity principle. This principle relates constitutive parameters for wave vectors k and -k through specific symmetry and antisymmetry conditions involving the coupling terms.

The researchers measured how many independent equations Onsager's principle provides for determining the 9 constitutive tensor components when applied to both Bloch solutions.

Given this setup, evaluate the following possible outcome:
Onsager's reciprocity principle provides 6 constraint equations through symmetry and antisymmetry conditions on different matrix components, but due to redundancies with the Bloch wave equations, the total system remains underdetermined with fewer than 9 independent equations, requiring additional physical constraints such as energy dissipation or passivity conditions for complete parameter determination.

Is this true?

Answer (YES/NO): NO